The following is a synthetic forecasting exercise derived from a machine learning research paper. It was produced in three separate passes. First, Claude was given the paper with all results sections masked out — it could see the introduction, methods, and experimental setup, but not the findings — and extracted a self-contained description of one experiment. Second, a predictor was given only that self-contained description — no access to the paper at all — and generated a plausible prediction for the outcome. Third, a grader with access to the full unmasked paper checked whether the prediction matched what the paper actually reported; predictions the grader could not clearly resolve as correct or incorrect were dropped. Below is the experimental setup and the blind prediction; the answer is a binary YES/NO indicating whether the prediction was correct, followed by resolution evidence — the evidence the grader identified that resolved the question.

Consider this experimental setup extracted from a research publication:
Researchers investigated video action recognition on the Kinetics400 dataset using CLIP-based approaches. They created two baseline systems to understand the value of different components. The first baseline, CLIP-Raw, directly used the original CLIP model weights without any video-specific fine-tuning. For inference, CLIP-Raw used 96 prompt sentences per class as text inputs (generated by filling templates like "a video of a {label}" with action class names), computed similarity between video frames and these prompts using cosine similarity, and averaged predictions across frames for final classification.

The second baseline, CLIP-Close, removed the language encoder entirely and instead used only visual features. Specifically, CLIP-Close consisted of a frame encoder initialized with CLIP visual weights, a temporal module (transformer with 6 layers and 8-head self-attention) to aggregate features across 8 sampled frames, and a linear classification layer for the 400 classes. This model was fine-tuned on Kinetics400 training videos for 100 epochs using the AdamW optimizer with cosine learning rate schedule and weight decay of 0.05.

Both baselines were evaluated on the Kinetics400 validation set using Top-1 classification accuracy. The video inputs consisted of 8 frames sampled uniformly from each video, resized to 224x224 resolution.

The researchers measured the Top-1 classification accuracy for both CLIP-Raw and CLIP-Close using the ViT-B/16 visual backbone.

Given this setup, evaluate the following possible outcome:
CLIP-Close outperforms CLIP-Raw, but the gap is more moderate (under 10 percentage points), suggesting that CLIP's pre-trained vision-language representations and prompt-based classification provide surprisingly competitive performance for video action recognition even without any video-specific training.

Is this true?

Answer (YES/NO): NO